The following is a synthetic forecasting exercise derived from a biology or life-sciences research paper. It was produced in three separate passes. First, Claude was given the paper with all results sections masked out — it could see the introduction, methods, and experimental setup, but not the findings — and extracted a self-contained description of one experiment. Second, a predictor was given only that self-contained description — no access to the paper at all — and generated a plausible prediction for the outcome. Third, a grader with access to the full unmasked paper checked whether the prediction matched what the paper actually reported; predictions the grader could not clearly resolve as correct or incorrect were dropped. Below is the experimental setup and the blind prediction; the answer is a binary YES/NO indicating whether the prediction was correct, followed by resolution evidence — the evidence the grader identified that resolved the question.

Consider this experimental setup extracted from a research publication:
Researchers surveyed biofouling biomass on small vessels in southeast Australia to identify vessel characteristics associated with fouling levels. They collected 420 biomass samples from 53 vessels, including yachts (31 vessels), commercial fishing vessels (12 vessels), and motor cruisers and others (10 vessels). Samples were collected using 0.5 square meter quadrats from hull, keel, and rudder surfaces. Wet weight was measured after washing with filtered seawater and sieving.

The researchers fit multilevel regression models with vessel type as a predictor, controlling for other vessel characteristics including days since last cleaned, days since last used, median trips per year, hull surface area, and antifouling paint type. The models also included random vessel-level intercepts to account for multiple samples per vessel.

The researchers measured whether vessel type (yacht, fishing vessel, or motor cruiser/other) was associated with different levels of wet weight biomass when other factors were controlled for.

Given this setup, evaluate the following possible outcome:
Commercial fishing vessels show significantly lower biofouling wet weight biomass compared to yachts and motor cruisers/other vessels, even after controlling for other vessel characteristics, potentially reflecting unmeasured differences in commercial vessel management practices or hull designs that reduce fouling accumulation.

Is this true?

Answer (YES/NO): NO